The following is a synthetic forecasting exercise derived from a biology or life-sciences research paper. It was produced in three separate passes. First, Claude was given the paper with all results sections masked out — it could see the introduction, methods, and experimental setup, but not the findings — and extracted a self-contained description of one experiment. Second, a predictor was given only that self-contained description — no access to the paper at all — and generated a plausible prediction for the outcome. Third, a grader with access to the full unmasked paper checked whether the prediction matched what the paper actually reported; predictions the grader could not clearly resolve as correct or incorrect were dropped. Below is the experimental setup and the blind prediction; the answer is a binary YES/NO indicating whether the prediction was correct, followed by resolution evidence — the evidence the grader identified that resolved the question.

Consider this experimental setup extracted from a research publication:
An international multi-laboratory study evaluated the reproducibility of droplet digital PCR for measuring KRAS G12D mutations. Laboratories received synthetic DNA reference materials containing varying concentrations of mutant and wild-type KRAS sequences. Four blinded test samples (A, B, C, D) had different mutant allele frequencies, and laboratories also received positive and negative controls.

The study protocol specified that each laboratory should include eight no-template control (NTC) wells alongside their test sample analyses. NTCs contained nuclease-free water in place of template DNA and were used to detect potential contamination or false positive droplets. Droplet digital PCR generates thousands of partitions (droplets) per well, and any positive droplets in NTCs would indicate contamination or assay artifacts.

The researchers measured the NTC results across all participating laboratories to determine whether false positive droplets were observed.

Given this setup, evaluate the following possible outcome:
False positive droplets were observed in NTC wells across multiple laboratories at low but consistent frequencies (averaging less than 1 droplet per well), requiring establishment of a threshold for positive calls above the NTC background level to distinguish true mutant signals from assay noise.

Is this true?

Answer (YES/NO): NO